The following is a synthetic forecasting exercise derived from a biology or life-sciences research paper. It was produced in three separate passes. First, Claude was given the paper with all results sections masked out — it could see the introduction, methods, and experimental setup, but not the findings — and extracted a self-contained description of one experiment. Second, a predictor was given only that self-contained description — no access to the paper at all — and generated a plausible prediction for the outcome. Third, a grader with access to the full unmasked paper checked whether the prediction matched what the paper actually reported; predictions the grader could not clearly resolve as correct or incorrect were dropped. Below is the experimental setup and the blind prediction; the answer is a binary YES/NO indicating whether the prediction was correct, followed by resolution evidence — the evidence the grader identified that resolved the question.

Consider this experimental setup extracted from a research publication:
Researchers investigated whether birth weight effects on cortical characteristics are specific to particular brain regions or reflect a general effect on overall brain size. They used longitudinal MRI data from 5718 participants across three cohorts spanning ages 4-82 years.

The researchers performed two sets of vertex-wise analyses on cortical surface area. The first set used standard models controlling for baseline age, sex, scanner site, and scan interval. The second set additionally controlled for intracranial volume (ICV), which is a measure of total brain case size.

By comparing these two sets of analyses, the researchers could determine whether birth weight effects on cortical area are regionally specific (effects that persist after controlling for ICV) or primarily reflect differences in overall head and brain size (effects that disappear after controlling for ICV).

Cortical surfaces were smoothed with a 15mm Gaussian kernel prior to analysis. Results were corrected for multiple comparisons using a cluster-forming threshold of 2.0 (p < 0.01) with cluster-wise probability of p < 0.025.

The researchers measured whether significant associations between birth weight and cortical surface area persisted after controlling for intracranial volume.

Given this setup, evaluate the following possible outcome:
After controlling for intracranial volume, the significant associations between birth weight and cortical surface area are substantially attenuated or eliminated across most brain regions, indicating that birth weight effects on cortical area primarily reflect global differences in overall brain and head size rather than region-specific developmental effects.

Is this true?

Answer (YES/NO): NO